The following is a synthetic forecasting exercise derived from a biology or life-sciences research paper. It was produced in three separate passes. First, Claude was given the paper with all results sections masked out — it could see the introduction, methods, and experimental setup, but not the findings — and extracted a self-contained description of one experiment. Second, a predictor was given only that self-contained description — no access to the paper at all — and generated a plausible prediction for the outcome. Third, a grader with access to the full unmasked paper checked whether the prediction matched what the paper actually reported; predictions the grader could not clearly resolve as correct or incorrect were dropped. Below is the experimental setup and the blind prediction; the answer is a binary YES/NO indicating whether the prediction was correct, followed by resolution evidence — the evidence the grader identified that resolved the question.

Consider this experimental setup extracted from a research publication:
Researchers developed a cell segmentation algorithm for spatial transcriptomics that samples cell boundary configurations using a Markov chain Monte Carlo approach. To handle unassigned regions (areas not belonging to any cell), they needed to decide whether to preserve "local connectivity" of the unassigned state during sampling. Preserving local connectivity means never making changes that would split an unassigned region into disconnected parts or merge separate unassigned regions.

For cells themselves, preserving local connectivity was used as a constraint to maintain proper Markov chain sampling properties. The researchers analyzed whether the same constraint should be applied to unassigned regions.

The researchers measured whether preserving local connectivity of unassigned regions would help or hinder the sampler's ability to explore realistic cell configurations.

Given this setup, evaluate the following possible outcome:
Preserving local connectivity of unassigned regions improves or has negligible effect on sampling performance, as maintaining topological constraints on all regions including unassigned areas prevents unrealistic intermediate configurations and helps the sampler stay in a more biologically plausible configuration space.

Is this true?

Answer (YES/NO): NO